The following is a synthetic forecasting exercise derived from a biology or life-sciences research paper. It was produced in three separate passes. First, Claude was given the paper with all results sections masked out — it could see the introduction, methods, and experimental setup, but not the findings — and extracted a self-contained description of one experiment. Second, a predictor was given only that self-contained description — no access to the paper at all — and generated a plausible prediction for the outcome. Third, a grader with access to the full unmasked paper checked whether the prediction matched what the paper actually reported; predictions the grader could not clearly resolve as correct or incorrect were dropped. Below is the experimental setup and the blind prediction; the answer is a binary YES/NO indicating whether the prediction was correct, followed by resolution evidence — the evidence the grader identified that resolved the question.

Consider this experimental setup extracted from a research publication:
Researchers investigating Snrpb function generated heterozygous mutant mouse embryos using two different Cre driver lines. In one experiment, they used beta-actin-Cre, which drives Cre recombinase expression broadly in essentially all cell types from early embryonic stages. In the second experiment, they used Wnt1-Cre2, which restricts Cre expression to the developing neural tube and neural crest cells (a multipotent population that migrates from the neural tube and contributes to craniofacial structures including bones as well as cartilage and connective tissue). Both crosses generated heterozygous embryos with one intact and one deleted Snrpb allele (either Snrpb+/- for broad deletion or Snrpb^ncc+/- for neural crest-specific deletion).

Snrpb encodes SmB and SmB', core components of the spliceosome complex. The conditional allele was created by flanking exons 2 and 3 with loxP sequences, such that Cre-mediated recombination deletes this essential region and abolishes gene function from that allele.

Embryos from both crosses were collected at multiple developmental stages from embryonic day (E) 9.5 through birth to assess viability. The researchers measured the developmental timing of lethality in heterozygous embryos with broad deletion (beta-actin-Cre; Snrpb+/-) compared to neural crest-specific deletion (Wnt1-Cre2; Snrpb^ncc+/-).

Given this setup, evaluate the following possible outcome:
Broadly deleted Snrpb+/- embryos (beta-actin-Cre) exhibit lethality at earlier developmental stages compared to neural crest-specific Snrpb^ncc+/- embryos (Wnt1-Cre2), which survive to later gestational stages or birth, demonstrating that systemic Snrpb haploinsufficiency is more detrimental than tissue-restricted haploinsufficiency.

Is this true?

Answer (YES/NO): YES